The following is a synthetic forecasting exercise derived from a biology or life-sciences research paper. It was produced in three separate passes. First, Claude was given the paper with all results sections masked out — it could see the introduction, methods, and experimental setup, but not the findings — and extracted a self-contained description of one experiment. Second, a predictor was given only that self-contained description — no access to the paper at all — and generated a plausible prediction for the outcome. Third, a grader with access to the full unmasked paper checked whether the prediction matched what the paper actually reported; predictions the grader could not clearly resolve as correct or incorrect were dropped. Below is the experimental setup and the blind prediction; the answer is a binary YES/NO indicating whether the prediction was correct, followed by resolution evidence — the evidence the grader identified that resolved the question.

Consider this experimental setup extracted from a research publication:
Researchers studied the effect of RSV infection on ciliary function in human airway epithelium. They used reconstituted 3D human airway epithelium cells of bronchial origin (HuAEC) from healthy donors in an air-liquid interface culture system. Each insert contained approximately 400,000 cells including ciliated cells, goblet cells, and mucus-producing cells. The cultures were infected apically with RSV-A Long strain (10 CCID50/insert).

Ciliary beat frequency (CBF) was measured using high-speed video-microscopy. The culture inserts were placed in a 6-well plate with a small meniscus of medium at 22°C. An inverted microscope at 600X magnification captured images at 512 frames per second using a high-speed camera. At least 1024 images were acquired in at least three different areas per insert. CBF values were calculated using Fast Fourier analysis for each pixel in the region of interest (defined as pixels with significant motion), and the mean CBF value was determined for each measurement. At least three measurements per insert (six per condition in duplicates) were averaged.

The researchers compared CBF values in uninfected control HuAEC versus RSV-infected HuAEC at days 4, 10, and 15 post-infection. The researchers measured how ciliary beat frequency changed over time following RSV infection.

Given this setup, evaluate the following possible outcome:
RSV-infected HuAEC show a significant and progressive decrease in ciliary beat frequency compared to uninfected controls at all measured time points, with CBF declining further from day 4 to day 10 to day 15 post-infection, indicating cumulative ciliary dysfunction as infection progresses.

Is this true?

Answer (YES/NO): NO